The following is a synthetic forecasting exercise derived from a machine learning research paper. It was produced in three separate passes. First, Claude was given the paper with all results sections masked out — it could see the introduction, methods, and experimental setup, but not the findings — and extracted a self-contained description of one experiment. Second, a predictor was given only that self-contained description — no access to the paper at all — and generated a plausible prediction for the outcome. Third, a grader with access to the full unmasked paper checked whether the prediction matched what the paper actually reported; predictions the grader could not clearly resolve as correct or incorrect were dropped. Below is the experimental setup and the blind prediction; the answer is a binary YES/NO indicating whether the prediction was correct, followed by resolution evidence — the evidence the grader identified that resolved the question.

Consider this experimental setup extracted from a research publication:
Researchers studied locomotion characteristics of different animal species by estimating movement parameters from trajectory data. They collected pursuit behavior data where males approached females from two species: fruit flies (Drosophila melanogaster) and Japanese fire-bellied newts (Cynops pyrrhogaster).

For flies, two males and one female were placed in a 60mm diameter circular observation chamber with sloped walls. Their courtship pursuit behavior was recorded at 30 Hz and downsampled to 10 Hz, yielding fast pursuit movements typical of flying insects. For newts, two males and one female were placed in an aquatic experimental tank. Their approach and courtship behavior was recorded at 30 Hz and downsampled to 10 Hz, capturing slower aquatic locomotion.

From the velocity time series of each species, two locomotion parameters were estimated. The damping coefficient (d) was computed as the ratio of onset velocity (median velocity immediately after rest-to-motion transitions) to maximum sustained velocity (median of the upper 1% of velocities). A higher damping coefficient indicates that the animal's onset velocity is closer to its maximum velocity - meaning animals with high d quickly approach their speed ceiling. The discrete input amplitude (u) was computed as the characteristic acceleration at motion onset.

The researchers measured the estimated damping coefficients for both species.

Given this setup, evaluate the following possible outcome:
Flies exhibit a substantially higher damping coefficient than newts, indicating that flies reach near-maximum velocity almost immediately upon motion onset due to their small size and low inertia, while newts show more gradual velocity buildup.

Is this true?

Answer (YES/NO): NO